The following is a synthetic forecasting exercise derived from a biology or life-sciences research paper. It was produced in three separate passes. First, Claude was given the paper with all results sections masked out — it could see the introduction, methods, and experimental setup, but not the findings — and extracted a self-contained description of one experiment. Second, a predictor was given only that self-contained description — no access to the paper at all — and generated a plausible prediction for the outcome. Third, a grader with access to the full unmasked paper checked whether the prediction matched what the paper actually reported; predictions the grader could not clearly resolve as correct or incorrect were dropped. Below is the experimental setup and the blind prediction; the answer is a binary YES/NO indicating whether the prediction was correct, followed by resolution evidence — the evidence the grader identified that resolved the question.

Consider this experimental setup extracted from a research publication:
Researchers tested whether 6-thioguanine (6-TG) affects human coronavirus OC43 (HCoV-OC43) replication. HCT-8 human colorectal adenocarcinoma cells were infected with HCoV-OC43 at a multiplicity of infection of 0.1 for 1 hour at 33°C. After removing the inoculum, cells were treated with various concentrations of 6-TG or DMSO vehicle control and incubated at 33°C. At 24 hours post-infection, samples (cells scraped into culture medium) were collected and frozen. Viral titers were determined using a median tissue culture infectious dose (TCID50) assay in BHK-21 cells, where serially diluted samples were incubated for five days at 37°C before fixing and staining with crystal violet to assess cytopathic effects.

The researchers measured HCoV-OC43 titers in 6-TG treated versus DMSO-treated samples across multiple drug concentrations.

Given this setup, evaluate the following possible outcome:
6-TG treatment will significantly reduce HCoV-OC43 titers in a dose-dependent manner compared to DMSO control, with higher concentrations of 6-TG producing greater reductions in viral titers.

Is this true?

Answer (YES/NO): YES